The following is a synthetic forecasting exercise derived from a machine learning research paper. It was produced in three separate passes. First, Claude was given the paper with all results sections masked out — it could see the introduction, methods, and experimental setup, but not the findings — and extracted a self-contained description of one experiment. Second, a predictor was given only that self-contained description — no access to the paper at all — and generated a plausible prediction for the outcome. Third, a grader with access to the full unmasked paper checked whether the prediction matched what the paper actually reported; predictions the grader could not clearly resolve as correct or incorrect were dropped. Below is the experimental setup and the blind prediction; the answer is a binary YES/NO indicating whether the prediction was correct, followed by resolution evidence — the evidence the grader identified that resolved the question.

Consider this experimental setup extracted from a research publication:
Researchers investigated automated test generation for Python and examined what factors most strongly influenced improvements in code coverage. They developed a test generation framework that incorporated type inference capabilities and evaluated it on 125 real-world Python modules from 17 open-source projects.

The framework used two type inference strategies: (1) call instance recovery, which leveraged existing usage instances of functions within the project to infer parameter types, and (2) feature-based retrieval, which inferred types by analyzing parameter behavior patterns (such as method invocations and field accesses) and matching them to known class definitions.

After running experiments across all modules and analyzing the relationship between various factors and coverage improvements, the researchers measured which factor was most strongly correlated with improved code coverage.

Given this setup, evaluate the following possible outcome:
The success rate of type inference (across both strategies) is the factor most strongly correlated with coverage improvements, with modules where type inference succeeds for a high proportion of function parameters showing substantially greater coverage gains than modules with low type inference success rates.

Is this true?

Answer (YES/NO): YES